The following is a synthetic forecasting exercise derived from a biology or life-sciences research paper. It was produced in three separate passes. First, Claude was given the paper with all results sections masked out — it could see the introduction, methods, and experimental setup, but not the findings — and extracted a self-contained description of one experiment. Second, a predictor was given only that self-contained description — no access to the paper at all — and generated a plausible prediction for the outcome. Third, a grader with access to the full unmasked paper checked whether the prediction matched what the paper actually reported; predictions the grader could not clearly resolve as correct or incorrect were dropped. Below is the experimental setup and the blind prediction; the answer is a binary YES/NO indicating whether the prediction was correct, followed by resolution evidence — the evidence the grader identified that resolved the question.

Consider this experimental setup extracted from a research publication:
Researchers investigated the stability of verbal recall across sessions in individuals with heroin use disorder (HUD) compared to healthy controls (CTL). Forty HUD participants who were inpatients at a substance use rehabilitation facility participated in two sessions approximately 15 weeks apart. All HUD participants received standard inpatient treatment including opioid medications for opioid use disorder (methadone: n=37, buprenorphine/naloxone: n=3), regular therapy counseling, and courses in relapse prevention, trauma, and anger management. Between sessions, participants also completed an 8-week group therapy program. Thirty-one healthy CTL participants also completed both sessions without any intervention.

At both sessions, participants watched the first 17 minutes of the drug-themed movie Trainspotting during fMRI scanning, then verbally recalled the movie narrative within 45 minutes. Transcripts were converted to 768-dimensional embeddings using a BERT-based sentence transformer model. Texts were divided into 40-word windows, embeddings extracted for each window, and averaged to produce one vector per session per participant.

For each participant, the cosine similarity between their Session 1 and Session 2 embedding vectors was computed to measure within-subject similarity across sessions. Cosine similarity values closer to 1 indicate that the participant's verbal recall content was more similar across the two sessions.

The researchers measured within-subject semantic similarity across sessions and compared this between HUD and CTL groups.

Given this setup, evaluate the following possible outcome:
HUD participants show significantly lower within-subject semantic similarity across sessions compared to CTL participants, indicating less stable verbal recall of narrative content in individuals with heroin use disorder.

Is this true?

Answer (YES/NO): YES